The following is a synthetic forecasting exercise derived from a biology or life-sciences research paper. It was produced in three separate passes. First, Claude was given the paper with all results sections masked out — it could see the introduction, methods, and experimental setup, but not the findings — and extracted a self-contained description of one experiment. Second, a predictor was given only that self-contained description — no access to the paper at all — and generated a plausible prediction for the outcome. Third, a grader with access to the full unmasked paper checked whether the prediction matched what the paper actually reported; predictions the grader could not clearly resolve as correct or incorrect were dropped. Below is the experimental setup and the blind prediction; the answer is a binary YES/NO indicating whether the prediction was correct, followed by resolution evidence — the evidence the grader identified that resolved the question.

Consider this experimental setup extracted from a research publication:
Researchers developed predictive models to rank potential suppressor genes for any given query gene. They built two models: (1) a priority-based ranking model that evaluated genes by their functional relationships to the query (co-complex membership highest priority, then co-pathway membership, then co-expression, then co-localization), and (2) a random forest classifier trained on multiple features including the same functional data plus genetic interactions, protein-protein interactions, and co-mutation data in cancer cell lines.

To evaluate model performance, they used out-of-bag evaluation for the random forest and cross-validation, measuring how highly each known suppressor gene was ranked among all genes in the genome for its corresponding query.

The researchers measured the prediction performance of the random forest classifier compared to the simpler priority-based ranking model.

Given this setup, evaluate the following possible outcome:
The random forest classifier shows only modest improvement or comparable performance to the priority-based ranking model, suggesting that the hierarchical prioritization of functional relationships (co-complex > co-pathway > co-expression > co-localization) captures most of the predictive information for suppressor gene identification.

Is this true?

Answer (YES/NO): NO